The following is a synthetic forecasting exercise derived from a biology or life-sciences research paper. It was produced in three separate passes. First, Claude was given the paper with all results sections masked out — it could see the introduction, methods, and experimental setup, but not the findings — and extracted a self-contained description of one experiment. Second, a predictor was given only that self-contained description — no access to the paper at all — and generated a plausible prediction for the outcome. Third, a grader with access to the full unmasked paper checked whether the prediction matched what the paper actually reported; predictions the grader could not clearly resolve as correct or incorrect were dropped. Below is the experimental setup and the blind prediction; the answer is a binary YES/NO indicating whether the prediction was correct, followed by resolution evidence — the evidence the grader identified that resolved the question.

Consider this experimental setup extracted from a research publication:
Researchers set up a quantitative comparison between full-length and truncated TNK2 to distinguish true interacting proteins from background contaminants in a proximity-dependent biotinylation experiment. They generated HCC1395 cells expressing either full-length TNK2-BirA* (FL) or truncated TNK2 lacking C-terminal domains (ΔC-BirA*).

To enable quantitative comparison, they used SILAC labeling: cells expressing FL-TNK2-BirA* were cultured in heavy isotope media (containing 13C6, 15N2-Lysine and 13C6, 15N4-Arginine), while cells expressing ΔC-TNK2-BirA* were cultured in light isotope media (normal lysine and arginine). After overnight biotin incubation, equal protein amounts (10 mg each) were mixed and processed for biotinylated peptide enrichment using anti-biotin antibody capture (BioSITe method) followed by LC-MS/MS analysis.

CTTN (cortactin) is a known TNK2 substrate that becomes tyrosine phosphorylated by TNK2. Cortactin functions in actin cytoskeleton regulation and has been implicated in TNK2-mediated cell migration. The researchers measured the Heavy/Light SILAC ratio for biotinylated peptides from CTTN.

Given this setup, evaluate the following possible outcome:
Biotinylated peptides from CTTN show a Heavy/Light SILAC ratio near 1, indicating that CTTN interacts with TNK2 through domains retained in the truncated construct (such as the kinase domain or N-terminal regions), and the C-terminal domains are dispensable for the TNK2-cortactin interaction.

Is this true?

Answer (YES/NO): NO